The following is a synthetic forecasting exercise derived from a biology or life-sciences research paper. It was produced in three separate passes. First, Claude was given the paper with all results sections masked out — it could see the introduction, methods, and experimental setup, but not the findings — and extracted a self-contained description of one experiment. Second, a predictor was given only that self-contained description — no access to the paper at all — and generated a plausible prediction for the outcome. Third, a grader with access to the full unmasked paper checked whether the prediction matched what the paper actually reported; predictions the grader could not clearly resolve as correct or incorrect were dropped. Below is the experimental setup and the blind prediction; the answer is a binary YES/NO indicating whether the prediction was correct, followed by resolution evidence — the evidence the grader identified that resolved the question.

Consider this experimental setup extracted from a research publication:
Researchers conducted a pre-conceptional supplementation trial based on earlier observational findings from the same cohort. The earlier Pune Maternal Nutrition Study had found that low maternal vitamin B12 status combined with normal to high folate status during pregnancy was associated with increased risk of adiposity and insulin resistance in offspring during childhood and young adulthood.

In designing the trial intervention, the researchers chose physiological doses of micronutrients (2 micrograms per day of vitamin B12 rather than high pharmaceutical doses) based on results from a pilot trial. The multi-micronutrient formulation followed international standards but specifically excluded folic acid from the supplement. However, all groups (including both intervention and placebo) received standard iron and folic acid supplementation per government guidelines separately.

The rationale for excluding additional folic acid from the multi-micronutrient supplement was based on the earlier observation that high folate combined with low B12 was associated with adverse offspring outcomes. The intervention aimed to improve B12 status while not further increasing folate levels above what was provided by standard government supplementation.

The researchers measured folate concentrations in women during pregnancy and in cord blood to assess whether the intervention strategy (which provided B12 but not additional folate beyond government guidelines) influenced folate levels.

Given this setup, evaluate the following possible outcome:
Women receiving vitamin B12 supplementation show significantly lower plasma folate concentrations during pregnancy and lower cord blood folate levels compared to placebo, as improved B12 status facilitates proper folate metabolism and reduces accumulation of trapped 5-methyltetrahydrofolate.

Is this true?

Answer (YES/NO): NO